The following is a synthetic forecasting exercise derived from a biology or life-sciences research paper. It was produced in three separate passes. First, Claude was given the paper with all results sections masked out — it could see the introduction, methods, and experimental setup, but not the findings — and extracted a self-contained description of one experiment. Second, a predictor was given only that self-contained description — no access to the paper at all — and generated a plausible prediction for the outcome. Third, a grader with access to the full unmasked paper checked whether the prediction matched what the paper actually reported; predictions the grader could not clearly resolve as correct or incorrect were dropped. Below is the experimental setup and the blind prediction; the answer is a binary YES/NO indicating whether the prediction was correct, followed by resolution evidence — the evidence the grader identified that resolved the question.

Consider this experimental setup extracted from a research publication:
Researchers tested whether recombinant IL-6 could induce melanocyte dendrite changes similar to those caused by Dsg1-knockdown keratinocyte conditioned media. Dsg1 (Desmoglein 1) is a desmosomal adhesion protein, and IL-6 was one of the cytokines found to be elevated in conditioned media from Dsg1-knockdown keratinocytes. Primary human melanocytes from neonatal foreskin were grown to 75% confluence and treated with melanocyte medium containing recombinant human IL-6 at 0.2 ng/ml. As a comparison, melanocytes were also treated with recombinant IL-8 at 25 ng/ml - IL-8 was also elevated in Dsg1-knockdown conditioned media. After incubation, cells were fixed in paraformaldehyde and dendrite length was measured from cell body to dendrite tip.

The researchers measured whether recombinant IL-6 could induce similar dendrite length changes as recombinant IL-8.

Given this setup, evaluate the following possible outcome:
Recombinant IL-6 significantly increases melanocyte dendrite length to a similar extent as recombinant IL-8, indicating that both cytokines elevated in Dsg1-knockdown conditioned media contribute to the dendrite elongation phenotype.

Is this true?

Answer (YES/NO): NO